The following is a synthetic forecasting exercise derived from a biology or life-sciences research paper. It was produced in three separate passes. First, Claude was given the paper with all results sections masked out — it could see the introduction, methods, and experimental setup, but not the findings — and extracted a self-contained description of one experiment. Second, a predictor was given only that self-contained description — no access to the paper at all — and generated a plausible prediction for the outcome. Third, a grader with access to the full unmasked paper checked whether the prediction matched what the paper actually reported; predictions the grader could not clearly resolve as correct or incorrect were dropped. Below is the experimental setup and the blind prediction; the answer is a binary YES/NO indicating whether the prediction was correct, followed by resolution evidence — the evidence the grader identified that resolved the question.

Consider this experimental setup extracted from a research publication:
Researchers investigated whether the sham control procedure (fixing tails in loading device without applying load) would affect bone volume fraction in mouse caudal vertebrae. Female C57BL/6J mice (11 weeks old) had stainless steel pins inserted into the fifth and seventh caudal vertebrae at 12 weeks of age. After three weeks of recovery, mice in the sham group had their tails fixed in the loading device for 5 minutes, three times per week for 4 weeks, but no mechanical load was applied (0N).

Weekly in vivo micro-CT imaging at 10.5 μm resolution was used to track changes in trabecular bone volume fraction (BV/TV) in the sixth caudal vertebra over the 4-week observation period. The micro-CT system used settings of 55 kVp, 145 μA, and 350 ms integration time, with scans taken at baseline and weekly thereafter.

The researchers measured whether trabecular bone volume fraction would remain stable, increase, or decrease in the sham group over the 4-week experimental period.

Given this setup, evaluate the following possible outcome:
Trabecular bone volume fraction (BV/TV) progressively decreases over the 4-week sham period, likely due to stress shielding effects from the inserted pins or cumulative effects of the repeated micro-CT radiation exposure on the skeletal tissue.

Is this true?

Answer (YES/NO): NO